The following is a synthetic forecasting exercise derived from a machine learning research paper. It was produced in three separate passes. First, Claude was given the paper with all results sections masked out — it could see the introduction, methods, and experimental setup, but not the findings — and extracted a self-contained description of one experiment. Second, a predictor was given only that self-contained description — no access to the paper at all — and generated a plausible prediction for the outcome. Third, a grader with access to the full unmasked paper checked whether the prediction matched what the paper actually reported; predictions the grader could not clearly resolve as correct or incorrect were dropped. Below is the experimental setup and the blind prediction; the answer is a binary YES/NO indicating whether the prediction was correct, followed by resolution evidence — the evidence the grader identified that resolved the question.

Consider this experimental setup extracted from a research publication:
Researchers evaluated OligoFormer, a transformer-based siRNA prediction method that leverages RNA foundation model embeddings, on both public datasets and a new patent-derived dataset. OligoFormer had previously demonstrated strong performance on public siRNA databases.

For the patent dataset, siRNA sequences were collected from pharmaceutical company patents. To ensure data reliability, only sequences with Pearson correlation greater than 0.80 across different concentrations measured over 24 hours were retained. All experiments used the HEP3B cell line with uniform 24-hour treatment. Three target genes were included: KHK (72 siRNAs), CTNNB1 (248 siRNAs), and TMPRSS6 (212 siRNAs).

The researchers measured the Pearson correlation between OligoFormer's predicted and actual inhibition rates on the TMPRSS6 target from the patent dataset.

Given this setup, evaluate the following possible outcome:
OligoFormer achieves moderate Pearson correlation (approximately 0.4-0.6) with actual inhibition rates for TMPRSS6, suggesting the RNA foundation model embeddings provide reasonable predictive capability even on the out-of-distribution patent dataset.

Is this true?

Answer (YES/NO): NO